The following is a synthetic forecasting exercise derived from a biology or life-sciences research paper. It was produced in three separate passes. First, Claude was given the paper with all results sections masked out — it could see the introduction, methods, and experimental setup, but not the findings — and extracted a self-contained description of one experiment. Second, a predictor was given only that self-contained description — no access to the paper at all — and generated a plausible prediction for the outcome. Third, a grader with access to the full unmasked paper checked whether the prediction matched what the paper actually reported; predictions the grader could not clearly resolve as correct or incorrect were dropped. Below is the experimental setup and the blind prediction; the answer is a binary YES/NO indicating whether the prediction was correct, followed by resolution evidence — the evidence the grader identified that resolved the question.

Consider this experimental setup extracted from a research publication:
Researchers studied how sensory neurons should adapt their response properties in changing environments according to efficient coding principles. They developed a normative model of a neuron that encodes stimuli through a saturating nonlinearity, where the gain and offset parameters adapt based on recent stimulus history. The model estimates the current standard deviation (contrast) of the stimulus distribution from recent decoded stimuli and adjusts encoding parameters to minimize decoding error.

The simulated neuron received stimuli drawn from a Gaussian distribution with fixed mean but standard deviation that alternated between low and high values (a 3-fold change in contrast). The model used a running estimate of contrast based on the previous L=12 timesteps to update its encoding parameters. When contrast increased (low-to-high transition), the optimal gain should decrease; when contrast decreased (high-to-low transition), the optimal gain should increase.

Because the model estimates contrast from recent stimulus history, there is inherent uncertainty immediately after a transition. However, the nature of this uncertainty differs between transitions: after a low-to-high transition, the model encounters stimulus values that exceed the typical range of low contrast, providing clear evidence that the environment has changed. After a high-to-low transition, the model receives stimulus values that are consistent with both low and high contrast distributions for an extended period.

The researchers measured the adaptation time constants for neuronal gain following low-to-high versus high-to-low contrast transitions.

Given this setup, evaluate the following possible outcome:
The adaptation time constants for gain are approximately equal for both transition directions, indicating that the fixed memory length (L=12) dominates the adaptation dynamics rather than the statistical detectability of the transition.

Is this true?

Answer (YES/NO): NO